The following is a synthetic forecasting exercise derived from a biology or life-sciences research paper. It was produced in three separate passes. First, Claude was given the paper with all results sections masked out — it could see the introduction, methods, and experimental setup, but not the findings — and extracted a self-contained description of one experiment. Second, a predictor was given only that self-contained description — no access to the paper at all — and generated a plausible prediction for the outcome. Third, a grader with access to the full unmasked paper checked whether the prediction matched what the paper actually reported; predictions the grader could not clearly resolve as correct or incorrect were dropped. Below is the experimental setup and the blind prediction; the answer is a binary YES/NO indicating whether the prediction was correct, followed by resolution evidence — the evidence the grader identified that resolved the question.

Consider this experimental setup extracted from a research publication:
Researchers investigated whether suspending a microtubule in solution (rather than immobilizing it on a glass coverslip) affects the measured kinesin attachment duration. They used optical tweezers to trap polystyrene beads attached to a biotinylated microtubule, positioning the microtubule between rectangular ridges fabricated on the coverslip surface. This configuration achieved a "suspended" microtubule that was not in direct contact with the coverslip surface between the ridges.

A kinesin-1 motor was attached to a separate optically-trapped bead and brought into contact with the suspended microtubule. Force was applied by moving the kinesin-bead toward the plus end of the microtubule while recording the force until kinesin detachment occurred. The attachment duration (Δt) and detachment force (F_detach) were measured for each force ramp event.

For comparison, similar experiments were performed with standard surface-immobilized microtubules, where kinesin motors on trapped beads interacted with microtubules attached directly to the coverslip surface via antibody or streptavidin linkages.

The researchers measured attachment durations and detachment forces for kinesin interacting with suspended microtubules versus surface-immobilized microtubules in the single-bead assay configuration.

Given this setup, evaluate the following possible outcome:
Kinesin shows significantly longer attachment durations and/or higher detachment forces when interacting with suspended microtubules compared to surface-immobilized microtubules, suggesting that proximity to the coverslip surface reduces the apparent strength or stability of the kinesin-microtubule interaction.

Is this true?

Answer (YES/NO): NO